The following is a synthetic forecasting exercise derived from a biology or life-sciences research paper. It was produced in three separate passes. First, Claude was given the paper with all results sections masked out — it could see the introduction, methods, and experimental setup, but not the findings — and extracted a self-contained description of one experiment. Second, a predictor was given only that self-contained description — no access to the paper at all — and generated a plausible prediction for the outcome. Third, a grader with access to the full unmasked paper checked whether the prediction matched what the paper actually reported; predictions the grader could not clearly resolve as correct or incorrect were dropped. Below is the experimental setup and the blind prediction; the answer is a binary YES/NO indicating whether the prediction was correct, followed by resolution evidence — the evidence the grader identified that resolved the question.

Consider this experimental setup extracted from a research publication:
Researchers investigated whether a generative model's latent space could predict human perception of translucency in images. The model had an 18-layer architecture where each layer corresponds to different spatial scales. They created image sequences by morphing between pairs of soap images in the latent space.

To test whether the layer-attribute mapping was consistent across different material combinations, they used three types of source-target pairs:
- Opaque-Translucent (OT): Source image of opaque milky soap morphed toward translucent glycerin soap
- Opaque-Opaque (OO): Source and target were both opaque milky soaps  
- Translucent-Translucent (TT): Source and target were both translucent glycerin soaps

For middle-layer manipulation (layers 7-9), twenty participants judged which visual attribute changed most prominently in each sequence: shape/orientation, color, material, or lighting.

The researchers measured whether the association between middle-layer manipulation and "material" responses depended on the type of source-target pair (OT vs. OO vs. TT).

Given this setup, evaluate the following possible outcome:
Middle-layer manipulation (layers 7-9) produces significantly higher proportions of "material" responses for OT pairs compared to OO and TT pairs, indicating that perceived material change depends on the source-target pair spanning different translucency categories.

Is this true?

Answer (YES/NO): YES